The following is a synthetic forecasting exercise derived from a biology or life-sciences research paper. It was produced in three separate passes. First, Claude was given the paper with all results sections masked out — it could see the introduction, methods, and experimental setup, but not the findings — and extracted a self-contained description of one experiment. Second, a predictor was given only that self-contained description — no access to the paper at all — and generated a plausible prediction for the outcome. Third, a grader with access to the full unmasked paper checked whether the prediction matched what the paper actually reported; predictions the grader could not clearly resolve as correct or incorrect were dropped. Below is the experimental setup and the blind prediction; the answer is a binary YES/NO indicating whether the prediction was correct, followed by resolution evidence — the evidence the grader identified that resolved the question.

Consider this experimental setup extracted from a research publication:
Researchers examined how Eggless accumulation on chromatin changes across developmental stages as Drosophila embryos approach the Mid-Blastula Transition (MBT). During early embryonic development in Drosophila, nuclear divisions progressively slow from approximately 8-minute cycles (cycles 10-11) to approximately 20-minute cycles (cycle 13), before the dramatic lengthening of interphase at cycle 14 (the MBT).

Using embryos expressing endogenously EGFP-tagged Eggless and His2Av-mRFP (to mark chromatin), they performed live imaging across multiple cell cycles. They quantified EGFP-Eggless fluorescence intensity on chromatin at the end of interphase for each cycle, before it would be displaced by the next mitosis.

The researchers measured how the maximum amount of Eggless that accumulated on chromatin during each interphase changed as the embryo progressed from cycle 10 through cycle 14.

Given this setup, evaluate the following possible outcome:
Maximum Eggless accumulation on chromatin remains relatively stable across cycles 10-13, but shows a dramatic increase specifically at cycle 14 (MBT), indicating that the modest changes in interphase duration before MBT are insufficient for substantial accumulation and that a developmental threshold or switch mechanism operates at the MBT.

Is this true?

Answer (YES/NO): NO